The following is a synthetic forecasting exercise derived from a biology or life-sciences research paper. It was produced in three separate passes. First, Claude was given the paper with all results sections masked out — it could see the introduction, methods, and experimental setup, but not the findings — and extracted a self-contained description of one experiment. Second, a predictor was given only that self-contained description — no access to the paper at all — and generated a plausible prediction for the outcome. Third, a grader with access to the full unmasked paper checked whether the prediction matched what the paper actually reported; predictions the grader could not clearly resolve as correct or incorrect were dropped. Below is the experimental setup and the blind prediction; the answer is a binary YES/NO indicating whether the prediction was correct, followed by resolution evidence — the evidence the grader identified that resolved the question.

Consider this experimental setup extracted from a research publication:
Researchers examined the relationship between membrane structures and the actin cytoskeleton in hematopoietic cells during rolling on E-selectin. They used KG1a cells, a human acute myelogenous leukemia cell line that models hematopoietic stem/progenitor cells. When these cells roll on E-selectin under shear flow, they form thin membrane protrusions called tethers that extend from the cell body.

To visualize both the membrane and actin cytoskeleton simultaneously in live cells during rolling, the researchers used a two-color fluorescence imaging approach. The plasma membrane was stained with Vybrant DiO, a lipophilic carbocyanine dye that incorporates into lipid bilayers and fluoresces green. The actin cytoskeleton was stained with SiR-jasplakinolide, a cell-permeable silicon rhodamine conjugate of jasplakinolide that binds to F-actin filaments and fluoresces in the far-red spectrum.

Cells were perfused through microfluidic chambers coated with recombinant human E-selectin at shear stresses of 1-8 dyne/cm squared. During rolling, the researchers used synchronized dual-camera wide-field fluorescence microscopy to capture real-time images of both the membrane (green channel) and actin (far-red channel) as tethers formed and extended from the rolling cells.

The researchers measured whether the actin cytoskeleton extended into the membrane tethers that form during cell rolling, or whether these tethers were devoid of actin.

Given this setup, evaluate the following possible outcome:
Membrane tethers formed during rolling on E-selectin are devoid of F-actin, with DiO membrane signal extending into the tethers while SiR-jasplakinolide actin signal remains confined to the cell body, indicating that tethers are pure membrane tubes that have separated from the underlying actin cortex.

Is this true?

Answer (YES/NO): NO